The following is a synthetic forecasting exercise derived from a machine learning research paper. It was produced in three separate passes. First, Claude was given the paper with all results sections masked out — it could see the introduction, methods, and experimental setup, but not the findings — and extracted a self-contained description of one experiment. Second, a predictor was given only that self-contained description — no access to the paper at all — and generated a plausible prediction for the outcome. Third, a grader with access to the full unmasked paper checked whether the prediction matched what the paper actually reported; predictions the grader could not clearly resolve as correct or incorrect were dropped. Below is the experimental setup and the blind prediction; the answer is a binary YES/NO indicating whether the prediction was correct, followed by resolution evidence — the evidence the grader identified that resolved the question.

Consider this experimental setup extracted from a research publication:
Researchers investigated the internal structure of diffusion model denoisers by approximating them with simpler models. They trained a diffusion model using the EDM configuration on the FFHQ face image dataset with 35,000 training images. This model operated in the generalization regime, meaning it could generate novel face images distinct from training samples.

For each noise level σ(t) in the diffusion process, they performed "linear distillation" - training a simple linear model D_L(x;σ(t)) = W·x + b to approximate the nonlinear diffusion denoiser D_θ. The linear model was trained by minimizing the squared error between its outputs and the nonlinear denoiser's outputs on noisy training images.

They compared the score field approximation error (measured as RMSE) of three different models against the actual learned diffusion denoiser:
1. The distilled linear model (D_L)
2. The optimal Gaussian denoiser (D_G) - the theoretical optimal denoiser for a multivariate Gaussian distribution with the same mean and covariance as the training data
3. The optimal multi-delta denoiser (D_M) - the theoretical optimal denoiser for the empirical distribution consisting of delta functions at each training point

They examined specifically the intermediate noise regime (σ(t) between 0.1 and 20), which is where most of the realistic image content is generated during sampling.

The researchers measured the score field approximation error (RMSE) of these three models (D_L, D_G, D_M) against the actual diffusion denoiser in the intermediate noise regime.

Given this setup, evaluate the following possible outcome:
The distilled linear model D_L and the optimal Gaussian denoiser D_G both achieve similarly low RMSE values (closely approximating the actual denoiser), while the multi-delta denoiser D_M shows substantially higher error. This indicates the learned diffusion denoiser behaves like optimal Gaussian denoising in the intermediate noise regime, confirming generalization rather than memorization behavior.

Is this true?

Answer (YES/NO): YES